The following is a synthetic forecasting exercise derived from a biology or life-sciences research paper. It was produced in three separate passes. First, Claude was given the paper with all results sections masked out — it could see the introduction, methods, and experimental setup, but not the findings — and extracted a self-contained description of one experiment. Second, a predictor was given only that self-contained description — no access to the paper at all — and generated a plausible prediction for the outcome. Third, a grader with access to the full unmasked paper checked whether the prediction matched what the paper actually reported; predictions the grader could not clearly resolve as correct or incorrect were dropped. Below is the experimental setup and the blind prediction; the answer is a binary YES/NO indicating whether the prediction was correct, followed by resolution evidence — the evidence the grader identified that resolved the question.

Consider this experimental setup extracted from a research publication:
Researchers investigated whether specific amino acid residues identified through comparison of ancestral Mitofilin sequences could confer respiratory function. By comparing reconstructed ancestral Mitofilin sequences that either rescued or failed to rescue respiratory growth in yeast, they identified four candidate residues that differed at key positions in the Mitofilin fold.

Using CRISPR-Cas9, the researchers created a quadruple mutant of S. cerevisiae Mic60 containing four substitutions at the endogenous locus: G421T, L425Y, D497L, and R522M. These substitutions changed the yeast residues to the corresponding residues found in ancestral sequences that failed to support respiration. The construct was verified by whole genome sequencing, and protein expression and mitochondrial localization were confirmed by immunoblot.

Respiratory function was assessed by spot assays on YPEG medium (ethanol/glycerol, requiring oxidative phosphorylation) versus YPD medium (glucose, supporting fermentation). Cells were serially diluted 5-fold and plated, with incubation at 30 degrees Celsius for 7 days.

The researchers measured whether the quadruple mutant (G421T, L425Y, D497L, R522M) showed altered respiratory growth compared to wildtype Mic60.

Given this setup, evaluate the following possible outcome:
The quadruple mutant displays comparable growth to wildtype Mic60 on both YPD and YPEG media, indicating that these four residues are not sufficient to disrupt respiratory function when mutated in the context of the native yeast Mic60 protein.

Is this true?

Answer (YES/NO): NO